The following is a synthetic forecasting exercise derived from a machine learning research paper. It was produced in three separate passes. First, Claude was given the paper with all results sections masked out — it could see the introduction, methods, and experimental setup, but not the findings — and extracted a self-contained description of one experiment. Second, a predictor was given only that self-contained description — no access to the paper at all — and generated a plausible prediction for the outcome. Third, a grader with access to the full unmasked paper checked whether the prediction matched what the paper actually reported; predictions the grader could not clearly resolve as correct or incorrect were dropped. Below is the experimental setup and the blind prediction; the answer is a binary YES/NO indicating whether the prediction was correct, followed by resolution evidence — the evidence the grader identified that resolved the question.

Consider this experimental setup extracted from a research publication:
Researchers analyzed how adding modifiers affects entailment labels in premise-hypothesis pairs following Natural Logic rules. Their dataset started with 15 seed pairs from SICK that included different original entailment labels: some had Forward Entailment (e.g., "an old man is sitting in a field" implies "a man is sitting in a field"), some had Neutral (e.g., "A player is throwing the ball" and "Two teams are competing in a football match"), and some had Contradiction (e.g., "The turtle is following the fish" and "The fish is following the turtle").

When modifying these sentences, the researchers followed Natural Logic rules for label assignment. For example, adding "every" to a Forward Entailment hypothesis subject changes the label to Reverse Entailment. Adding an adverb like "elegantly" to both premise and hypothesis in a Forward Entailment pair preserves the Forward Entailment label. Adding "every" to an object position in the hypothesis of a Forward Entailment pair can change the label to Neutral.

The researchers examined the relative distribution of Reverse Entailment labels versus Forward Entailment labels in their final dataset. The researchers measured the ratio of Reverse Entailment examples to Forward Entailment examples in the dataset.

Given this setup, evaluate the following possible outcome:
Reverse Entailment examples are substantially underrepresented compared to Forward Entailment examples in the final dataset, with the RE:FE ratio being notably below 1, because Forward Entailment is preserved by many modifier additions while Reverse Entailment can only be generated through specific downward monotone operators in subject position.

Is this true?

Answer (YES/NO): YES